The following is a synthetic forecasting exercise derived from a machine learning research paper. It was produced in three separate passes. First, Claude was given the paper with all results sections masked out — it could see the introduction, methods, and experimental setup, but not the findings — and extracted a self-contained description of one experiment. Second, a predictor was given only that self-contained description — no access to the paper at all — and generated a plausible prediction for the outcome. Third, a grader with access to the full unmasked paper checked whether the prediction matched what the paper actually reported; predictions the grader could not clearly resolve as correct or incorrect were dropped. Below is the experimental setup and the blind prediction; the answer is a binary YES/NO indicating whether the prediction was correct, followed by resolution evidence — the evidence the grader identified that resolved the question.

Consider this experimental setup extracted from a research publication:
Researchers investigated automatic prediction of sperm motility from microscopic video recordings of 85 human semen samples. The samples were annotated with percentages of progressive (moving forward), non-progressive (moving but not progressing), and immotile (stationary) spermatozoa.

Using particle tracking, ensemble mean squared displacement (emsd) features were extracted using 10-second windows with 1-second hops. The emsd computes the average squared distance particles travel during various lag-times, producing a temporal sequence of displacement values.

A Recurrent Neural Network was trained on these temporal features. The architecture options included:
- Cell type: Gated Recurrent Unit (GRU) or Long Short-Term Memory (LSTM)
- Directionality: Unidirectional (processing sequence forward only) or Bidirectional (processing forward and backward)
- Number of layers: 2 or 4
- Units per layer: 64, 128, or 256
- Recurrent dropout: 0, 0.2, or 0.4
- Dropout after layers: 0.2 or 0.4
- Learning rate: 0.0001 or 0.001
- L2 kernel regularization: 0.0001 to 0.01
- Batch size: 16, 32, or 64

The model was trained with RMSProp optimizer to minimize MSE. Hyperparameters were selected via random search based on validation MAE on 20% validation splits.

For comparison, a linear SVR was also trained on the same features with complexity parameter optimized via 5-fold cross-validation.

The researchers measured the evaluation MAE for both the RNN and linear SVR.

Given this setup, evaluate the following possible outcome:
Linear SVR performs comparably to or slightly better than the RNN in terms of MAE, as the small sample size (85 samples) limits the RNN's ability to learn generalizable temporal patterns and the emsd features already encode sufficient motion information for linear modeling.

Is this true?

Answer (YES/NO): YES